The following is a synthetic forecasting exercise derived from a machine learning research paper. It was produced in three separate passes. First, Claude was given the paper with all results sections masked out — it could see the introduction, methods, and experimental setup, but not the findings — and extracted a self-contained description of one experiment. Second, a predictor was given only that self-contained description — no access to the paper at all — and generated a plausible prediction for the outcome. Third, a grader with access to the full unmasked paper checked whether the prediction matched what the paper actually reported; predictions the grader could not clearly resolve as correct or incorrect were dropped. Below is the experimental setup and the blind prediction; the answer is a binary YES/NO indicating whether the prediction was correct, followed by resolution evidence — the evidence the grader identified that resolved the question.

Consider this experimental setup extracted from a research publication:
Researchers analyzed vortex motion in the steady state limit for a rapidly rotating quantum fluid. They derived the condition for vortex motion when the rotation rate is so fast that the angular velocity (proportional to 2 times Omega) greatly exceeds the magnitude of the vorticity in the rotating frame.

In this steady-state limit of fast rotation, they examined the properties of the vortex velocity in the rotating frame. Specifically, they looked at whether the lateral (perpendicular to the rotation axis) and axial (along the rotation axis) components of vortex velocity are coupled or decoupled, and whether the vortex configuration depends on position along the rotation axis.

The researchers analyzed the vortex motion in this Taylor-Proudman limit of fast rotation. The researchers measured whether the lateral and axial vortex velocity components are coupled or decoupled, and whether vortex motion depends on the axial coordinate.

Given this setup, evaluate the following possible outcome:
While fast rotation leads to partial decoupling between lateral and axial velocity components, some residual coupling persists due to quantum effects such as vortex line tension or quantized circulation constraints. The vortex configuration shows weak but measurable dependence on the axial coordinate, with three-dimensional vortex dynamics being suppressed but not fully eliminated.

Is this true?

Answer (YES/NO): NO